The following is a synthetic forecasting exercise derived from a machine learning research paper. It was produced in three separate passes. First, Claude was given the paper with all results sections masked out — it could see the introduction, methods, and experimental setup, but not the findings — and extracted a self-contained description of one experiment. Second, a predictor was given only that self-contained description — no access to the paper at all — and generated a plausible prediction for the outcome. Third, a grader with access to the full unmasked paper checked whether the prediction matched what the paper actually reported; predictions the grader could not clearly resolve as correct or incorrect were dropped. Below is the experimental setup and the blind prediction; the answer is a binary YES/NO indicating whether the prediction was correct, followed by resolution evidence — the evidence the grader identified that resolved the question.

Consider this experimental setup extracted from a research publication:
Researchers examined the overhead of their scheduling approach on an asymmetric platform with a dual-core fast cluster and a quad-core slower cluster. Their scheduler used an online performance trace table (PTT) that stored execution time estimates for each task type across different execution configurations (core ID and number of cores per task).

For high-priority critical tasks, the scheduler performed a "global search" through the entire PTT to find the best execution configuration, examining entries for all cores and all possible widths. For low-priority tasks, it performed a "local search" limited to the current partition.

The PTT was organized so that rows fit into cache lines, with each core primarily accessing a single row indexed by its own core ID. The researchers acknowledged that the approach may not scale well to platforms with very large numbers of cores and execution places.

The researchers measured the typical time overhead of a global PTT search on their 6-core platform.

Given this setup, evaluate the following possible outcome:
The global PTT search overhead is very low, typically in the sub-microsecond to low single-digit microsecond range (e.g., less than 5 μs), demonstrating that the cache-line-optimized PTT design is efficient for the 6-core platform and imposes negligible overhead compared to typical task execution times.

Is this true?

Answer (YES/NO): YES